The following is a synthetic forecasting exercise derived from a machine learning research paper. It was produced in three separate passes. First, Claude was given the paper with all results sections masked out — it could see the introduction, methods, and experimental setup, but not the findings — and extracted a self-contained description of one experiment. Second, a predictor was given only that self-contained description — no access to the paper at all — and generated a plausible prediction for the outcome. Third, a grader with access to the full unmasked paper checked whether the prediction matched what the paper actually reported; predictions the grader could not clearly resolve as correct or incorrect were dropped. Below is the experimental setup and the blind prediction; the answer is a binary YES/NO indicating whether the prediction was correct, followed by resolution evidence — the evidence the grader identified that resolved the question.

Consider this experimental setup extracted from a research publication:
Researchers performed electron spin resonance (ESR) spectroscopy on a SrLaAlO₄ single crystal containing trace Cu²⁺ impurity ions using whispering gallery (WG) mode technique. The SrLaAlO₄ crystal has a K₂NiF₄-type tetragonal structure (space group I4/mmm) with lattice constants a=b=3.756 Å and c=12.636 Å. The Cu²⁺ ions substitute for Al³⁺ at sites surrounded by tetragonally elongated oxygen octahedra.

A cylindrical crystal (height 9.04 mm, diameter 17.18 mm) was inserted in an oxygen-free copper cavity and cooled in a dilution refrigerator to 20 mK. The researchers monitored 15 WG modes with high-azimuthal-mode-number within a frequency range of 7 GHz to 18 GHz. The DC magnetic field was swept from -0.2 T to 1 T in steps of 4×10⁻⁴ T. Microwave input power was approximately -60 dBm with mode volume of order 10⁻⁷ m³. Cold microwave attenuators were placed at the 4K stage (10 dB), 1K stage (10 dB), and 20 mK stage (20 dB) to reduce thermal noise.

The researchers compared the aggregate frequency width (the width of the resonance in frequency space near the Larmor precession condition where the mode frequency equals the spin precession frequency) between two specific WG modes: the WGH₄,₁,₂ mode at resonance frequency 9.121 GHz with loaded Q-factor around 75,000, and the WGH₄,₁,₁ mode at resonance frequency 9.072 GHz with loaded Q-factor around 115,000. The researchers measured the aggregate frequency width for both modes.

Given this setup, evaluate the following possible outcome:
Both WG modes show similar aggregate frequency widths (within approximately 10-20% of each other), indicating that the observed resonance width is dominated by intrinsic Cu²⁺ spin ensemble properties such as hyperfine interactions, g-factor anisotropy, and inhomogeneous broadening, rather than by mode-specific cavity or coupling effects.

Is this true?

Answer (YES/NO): NO